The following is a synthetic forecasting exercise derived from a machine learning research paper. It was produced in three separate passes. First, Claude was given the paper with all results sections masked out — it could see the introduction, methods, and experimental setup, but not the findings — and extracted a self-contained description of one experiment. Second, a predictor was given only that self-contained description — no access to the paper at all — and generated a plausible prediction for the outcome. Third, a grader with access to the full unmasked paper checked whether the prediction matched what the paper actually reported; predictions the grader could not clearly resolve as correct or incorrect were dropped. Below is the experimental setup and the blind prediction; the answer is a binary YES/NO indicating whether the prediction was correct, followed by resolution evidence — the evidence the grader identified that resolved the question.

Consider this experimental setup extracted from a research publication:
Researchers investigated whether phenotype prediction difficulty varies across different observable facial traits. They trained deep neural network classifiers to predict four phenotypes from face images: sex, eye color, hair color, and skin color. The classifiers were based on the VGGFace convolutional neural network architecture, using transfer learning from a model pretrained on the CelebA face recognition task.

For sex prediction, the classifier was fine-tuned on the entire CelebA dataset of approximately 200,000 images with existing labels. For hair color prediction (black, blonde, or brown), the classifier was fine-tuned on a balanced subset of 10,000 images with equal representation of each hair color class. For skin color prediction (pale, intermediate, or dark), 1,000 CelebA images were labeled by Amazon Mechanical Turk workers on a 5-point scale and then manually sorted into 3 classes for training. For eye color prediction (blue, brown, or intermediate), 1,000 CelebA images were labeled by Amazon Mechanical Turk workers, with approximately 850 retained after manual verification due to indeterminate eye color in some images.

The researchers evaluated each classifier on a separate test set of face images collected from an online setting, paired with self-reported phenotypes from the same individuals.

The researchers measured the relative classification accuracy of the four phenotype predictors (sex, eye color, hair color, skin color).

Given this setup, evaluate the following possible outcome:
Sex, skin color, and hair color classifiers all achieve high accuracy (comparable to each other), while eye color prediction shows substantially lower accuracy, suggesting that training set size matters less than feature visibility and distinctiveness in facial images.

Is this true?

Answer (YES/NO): NO